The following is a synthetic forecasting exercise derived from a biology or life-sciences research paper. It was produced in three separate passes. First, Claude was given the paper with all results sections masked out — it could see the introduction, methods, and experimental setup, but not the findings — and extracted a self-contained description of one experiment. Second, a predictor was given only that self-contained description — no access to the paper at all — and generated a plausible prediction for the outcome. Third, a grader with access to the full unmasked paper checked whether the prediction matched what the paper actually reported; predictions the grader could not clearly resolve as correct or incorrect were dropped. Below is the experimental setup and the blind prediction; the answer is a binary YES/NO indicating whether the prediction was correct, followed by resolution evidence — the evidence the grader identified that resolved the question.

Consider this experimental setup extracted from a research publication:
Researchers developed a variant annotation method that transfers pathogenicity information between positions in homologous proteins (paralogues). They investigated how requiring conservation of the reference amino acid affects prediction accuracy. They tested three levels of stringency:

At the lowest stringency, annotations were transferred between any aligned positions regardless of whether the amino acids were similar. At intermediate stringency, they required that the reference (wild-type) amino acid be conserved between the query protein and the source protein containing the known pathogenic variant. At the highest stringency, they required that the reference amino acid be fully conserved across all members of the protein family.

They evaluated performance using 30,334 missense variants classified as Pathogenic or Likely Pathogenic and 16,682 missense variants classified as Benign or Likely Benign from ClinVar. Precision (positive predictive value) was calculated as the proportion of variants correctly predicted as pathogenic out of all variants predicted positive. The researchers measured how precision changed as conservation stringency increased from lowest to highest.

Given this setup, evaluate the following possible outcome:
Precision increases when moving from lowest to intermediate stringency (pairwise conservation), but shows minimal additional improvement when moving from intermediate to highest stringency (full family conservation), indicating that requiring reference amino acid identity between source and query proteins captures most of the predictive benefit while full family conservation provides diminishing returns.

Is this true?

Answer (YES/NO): NO